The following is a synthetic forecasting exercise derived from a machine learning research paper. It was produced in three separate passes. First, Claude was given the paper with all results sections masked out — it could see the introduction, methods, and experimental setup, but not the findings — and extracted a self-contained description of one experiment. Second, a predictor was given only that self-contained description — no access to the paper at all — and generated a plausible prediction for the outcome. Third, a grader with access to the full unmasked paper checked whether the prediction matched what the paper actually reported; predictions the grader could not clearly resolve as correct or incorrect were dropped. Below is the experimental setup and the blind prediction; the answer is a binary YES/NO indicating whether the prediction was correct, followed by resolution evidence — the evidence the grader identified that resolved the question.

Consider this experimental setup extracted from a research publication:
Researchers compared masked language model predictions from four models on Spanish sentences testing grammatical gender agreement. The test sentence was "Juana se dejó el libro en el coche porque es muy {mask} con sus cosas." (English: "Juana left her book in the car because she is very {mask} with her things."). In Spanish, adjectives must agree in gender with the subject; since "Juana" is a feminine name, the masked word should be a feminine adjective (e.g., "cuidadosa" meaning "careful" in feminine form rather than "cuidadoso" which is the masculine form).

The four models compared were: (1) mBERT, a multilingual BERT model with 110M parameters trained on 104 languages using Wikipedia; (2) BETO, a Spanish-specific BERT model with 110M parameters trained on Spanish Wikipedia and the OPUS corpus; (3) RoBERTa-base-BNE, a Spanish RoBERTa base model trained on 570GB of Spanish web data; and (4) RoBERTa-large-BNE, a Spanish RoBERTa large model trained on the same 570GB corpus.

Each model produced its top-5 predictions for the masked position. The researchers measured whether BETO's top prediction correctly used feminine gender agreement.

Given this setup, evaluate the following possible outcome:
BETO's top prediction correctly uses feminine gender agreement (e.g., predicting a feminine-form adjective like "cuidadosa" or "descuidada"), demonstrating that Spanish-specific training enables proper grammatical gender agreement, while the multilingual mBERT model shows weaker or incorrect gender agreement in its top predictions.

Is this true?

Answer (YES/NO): NO